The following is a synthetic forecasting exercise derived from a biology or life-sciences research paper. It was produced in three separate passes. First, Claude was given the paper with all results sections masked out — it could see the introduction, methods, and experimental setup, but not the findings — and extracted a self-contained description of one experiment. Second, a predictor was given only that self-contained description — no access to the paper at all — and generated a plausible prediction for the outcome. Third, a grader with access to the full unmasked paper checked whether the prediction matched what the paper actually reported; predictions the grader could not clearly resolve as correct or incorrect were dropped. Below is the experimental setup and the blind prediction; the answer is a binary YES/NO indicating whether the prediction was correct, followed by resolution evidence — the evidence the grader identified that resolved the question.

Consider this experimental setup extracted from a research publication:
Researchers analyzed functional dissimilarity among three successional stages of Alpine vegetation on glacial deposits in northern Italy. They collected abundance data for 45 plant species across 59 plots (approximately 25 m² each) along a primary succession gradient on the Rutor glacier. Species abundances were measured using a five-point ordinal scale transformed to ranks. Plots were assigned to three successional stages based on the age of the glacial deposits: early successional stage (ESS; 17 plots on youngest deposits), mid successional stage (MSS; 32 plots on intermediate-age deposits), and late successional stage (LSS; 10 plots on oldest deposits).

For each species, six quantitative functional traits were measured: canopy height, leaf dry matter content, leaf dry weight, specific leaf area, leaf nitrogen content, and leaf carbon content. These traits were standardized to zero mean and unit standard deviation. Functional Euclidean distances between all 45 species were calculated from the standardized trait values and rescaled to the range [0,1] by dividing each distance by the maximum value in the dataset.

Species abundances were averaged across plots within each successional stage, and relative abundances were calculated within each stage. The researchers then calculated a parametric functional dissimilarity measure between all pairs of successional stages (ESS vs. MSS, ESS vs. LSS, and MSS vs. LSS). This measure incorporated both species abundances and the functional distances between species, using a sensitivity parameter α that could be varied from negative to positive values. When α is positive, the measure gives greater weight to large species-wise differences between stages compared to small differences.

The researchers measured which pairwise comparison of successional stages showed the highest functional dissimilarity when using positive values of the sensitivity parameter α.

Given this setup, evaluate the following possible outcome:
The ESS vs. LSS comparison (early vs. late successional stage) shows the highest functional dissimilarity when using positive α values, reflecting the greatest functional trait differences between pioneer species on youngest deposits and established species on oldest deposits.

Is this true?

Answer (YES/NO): YES